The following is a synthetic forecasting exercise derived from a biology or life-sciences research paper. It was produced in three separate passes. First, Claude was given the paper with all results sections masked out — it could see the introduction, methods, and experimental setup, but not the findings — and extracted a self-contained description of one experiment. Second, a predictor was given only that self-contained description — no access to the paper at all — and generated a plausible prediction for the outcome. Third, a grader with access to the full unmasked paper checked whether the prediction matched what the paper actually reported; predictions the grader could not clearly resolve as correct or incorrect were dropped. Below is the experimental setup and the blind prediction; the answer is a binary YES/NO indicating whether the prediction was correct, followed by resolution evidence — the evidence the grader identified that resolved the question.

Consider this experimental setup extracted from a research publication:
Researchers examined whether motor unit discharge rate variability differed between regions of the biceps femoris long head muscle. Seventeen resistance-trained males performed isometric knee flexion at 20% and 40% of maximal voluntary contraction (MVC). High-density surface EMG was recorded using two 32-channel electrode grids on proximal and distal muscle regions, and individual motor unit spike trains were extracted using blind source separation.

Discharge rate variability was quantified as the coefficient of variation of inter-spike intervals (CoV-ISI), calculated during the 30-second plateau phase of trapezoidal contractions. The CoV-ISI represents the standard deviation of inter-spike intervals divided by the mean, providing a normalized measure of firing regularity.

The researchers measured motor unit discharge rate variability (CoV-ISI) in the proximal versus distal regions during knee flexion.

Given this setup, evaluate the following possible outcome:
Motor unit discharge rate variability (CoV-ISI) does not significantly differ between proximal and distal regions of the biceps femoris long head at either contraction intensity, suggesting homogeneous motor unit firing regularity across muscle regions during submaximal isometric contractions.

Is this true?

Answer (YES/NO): YES